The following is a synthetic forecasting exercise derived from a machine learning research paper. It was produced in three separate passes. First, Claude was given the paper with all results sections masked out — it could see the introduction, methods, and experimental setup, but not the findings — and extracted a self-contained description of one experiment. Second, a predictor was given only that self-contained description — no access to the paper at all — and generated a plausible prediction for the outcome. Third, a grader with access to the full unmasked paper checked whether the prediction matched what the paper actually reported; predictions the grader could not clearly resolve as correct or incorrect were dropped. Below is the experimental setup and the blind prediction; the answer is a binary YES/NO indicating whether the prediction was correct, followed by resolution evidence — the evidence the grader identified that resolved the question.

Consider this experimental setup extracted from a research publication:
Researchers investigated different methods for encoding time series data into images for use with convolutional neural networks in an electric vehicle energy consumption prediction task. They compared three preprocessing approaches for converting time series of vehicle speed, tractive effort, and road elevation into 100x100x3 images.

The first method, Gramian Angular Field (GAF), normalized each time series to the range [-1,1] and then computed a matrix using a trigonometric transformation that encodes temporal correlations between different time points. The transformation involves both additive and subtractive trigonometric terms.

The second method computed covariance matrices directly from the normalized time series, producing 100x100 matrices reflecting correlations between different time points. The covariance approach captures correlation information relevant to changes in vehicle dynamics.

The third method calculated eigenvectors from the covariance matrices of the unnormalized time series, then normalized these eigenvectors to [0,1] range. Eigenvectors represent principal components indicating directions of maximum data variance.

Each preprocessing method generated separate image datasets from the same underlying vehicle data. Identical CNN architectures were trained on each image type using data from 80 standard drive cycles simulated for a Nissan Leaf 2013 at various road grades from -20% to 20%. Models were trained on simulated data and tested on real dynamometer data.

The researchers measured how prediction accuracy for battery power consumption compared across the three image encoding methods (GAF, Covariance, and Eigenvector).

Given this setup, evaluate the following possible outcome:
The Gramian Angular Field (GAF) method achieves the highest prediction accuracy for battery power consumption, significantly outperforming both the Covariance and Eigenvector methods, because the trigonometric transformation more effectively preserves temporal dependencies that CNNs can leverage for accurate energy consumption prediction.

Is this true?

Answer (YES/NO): NO